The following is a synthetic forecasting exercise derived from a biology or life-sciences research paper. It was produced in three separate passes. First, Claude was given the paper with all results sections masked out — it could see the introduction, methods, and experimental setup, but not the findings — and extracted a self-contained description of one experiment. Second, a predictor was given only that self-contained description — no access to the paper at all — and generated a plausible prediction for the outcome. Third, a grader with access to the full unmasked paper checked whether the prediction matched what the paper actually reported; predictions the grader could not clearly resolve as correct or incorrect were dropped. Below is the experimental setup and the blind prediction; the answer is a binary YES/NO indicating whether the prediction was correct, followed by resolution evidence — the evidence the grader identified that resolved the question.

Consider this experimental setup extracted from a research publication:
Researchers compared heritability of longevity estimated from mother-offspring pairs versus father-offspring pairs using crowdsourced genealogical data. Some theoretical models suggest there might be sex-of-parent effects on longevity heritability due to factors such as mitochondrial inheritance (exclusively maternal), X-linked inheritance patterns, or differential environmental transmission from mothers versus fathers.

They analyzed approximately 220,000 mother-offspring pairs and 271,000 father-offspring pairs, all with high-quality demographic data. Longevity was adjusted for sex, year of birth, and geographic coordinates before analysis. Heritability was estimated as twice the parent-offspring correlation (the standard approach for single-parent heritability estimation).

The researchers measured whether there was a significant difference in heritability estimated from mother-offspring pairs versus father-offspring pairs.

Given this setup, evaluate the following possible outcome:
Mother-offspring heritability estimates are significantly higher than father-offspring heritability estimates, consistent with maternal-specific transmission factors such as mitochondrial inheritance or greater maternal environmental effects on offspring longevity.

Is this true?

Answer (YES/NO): NO